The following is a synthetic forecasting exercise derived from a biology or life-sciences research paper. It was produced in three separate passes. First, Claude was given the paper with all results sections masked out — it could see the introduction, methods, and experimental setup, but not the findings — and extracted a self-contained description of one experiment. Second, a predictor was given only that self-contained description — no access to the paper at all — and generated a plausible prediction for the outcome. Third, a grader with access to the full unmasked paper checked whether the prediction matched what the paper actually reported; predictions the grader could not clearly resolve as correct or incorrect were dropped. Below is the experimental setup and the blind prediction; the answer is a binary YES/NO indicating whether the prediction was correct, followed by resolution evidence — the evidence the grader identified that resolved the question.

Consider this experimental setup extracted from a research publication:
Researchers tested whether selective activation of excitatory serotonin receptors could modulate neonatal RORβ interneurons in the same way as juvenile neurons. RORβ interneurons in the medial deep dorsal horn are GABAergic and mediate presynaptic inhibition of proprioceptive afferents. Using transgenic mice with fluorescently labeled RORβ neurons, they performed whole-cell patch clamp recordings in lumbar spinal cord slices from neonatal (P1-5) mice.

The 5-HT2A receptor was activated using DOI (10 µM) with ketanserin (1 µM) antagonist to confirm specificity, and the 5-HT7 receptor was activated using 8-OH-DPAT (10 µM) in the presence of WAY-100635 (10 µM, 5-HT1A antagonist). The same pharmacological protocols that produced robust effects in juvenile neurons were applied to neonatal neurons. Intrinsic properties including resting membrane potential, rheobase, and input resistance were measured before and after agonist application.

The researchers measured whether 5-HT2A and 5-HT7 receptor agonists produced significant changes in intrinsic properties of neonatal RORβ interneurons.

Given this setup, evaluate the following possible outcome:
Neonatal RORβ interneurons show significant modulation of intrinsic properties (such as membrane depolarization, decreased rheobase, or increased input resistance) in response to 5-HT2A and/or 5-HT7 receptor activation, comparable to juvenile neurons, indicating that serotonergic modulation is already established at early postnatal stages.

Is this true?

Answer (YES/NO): NO